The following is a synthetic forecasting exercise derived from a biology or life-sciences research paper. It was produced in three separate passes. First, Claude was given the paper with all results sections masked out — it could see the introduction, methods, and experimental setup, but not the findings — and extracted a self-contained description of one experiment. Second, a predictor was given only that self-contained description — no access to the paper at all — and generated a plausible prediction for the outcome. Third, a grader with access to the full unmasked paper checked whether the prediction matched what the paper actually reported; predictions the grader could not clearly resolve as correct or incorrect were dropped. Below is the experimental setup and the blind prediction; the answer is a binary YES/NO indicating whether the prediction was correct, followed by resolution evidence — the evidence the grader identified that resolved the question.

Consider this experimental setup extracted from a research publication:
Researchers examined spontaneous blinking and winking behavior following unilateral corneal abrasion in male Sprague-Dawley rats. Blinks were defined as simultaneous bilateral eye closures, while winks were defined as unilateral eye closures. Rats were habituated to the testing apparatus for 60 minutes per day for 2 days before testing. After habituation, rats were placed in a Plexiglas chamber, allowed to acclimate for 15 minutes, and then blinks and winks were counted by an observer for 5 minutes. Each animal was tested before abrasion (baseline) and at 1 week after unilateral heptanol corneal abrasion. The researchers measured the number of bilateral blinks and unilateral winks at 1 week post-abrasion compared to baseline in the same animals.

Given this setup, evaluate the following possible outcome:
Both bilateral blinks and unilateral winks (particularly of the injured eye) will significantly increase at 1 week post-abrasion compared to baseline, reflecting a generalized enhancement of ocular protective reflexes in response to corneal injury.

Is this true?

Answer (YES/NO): NO